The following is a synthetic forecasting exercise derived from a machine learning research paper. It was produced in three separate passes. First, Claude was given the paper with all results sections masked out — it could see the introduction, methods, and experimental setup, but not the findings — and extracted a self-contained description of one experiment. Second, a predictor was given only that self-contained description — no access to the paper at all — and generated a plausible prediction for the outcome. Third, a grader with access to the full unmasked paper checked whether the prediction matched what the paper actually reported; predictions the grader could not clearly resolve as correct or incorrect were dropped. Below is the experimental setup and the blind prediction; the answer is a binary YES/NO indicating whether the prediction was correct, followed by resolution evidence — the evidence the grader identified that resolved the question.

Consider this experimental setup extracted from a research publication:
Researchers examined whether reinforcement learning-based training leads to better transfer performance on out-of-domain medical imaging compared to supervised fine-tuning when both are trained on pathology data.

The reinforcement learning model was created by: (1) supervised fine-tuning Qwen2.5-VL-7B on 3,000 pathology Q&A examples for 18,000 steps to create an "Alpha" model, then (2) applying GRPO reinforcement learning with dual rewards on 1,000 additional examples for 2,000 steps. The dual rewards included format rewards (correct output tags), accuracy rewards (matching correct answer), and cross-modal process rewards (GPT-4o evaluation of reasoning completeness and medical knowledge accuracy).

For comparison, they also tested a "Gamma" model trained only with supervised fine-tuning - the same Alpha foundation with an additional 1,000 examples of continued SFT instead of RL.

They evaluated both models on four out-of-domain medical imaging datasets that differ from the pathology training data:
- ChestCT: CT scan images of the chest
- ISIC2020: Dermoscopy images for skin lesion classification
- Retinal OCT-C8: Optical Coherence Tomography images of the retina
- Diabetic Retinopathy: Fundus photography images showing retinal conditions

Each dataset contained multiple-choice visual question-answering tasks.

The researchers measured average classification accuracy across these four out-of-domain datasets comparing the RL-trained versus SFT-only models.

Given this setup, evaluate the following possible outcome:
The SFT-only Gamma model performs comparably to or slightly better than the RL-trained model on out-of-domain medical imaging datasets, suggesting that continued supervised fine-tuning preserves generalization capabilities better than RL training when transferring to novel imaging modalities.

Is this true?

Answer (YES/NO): NO